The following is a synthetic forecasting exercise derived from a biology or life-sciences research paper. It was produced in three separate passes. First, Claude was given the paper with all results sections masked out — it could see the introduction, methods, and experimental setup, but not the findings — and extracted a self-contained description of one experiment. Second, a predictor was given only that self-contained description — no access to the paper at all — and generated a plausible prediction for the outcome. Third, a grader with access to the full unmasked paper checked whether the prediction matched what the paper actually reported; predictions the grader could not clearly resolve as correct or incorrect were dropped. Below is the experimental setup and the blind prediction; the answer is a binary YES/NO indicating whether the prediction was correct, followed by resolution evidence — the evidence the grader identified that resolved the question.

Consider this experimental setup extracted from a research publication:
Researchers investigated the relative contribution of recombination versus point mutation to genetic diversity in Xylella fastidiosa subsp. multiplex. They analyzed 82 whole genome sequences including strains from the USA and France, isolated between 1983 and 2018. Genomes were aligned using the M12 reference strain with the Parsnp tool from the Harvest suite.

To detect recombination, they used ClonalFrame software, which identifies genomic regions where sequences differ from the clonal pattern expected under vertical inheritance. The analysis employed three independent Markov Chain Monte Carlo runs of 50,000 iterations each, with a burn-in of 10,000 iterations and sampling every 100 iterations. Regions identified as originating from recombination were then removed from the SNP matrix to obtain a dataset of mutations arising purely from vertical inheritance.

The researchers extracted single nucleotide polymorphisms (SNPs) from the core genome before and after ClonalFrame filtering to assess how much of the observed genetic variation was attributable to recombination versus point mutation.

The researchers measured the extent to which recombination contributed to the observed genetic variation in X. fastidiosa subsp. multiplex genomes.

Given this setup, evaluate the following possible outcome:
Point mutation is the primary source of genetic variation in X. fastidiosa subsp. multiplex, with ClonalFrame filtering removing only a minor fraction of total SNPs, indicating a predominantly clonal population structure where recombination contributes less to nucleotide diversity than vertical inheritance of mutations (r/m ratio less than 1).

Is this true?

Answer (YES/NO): YES